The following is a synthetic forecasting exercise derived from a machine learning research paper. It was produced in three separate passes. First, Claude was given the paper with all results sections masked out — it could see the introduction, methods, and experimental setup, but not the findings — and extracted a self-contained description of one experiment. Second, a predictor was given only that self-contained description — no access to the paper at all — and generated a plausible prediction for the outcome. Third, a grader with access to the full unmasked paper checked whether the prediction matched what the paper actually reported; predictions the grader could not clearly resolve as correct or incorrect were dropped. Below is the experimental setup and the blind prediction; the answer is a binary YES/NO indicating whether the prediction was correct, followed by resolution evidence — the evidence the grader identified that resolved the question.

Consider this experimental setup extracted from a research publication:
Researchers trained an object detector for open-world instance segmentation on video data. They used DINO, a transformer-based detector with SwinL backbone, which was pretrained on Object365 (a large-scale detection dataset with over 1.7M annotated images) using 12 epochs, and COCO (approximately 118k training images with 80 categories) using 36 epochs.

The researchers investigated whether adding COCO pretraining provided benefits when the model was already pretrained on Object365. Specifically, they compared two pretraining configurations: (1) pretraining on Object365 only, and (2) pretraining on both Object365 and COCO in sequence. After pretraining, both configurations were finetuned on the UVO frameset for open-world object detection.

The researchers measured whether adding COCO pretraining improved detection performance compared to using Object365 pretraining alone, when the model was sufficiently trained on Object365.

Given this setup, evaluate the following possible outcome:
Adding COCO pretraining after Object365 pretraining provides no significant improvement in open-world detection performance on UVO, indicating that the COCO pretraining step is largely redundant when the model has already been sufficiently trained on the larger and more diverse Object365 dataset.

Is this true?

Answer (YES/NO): YES